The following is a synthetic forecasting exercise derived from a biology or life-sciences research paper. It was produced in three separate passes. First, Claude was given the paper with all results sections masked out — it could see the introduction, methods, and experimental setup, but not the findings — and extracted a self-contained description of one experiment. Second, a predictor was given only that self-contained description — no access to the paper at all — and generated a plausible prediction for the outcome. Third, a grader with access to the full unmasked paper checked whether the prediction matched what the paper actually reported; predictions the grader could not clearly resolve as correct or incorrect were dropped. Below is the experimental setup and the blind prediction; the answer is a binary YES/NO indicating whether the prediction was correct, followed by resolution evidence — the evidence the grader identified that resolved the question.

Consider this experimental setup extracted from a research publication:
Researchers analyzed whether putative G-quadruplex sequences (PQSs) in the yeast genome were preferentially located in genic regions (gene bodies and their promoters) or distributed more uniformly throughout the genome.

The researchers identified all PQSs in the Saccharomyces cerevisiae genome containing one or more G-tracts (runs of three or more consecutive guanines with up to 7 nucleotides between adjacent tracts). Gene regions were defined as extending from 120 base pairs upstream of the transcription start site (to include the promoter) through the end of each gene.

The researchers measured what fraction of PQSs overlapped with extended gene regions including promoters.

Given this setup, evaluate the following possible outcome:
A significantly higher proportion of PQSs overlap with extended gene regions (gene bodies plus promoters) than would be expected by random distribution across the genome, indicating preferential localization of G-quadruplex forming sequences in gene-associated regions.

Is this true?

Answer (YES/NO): NO